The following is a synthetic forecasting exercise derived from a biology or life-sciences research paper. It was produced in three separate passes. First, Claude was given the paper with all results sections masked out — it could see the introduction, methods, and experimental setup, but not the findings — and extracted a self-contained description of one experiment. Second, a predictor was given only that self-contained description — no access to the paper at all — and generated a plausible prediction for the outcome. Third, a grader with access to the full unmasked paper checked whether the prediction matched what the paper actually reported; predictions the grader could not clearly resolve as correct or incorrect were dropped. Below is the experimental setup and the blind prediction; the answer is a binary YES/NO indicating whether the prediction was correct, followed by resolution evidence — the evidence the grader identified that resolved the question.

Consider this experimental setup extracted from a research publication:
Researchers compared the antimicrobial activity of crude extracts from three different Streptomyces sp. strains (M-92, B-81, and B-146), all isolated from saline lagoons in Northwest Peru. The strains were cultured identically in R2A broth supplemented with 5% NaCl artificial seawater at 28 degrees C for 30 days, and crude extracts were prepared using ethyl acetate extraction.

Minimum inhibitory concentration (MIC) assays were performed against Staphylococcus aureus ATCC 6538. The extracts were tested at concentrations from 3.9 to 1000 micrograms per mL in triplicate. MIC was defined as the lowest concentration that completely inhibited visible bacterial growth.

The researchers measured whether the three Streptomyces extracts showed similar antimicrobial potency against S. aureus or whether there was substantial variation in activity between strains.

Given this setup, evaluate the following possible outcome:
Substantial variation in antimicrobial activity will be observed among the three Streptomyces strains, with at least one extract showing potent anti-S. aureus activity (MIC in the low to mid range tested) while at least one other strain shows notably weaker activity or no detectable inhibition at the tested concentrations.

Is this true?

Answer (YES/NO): NO